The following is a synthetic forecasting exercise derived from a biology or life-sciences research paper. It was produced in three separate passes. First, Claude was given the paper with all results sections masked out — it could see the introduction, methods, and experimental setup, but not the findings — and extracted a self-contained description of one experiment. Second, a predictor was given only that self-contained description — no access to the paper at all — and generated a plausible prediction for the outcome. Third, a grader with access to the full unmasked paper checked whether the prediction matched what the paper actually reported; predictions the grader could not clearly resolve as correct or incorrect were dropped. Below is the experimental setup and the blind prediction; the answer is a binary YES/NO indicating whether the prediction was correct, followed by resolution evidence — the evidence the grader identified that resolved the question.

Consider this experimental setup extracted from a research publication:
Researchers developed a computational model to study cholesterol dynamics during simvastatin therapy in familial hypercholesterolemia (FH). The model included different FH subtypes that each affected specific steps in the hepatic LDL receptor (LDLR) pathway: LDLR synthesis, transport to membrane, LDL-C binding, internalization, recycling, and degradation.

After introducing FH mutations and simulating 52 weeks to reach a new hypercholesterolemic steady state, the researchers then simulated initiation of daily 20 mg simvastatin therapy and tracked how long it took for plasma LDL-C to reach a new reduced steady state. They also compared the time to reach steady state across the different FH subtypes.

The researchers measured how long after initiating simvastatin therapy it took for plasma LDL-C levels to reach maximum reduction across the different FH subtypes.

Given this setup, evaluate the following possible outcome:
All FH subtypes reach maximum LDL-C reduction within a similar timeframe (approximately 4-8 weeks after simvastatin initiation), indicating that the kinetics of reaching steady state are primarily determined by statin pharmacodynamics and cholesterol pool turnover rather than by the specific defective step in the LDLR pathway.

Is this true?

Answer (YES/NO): NO